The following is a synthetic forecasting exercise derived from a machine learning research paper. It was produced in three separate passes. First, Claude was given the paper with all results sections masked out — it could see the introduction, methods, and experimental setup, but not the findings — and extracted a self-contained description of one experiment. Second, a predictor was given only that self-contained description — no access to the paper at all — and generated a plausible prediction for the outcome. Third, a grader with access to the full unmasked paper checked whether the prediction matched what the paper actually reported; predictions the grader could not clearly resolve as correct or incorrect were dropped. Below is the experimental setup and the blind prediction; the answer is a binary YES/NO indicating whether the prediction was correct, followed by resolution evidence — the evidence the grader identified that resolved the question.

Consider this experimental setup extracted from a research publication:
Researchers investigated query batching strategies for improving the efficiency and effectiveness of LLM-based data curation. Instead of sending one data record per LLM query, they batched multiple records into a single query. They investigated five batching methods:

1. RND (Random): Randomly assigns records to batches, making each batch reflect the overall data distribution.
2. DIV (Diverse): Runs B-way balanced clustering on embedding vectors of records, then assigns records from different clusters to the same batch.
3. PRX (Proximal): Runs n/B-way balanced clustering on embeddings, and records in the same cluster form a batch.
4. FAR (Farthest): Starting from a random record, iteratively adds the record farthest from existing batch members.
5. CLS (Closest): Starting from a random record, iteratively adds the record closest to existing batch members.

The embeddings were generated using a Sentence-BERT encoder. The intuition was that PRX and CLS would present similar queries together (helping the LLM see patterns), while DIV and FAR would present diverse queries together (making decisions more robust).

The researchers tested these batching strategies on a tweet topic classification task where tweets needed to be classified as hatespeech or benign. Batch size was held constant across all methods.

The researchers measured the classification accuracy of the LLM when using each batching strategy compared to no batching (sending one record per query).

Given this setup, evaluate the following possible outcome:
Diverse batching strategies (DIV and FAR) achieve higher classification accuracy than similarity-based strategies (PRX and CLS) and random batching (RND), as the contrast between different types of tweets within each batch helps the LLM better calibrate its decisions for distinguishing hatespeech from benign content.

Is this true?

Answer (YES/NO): NO